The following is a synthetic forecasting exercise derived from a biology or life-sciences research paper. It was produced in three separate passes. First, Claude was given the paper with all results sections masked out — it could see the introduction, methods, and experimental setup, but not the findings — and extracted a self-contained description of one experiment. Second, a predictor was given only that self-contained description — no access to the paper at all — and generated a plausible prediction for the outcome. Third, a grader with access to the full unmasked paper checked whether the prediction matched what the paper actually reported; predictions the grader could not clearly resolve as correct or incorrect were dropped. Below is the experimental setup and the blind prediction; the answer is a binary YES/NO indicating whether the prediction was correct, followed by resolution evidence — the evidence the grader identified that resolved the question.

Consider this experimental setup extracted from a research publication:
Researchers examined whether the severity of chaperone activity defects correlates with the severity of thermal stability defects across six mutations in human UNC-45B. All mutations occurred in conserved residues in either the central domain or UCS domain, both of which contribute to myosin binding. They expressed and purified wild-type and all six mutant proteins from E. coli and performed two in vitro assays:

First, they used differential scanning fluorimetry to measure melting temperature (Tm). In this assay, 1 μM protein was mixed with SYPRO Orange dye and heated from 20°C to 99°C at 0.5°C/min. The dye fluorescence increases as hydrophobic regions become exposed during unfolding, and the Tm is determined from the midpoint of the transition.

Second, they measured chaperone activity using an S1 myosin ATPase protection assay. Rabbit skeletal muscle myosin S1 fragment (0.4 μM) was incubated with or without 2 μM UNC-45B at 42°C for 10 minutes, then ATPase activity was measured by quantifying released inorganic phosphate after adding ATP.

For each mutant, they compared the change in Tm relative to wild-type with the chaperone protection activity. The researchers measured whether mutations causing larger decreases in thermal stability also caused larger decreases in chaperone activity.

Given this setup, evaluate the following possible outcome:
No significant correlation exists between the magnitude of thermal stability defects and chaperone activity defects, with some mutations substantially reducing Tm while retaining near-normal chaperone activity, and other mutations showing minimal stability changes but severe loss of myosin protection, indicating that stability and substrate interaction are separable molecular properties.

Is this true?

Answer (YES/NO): NO